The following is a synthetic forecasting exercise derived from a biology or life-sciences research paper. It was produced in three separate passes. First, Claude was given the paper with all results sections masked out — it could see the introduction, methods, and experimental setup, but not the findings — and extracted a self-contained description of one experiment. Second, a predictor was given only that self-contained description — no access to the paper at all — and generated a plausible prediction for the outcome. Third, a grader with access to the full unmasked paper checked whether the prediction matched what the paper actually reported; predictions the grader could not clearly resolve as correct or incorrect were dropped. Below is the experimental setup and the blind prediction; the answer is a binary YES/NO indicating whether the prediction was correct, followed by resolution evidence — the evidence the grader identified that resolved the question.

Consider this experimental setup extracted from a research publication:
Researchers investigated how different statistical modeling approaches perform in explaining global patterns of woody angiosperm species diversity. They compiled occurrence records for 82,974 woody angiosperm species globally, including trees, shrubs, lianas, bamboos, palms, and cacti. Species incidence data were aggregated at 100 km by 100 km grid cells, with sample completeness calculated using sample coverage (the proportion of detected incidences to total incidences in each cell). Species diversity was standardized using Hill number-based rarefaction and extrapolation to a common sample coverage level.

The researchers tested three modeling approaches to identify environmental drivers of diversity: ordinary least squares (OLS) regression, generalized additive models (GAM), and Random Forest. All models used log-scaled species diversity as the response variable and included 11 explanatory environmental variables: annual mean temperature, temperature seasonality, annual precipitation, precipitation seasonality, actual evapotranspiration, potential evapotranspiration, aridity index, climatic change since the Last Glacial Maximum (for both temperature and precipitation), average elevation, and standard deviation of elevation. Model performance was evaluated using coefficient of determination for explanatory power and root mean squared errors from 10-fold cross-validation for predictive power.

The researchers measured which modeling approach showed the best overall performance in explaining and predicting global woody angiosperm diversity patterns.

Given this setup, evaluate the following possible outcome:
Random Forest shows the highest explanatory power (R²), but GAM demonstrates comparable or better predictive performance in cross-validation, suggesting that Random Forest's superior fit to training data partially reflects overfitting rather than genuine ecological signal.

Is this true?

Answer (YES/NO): NO